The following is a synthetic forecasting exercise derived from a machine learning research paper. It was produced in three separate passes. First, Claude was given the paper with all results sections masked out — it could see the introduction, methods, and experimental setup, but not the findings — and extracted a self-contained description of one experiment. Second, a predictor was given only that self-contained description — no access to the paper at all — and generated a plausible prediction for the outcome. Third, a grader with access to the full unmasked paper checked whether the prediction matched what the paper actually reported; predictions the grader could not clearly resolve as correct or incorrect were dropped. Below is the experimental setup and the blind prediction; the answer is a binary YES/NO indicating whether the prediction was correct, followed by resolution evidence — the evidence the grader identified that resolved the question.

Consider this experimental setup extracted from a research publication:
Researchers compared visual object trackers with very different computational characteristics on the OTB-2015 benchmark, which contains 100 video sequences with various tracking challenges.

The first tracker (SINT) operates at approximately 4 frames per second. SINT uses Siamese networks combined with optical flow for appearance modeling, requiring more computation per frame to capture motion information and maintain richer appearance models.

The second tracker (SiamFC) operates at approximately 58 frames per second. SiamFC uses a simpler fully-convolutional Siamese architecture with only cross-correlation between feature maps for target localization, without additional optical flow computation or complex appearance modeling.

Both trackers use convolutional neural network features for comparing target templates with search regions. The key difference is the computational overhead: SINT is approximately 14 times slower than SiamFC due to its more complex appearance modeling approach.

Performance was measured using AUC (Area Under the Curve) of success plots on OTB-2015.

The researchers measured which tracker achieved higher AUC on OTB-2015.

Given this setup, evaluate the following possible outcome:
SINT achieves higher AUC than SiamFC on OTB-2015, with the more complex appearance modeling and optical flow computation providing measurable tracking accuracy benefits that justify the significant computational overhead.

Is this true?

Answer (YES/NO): NO